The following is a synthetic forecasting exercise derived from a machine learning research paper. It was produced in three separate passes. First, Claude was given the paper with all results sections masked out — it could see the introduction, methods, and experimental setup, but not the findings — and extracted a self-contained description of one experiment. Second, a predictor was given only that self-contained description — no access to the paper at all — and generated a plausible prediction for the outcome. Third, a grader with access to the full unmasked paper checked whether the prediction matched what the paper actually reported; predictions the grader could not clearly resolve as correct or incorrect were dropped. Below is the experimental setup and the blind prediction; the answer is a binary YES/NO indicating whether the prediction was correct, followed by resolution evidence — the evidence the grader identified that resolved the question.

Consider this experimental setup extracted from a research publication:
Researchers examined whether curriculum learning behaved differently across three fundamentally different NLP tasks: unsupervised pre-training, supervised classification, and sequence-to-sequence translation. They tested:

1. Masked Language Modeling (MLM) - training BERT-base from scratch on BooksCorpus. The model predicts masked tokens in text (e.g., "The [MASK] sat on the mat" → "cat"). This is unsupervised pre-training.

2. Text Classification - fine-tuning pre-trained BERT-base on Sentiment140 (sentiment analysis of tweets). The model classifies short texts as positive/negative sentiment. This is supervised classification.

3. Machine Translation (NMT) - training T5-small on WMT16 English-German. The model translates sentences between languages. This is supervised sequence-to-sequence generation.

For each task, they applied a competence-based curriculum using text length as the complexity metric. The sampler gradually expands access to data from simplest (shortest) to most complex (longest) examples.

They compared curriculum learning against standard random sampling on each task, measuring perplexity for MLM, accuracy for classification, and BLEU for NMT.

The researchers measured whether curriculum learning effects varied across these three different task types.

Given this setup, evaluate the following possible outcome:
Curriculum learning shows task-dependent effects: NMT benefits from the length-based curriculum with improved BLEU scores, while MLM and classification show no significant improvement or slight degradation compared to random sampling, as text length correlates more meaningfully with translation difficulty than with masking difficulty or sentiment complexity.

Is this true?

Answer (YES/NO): NO